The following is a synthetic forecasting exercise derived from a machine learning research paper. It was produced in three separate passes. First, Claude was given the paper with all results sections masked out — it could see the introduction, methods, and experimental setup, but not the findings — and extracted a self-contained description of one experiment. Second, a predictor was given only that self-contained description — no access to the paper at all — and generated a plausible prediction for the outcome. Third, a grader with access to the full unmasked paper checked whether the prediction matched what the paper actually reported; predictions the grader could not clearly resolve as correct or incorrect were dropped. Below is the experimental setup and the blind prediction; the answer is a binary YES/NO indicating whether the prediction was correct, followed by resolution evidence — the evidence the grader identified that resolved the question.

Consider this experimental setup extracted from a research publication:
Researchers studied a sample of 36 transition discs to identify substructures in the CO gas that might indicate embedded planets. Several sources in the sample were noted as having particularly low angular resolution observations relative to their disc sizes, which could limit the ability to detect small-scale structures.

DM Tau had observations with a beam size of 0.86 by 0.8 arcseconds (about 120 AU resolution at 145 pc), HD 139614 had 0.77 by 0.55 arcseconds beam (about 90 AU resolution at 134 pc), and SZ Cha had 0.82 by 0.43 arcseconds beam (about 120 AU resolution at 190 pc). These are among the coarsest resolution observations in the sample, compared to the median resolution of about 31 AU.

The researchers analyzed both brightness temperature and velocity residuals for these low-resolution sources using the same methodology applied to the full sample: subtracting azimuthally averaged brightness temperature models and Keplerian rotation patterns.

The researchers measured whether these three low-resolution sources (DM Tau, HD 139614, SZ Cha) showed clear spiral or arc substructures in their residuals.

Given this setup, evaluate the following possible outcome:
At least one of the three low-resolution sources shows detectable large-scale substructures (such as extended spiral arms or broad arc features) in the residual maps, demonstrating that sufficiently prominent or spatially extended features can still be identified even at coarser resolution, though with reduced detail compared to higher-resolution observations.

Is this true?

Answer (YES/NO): NO